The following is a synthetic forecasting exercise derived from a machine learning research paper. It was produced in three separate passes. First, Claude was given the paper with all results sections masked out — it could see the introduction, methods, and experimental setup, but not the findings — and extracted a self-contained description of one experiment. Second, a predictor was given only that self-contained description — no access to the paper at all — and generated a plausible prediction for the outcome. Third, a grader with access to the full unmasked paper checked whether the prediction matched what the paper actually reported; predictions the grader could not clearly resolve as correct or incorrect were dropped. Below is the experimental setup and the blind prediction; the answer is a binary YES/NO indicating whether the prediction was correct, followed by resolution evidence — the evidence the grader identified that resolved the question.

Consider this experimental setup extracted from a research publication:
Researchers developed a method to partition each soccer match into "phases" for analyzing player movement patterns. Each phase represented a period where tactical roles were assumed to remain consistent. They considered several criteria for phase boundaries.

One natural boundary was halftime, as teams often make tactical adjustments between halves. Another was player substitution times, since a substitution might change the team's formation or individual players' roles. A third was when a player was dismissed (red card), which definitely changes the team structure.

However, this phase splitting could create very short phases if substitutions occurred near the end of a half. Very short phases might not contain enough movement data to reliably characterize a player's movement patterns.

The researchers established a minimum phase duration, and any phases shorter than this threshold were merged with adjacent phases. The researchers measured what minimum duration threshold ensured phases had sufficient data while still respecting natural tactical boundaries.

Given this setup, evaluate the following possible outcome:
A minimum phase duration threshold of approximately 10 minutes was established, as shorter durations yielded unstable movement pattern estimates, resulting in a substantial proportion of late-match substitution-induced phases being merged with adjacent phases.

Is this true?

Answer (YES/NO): YES